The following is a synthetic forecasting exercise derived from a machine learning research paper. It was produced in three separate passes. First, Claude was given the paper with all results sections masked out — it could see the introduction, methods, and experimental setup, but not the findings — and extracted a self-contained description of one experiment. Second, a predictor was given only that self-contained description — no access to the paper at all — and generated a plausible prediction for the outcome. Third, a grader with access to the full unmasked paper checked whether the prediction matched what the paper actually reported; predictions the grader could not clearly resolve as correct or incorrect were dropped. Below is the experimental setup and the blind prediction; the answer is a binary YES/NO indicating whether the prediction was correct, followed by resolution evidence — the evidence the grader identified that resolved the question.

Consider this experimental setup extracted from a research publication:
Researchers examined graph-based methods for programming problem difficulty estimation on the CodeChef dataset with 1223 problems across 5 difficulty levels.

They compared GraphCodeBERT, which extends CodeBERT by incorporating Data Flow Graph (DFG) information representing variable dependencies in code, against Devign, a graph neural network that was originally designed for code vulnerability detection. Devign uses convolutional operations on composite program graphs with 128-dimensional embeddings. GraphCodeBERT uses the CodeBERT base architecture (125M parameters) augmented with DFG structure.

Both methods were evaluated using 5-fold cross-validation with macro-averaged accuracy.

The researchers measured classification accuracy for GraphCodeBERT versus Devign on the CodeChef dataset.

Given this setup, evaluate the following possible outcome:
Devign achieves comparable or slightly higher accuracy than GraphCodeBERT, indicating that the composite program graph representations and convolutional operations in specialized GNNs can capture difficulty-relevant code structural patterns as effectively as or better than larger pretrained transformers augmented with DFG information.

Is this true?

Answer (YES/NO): NO